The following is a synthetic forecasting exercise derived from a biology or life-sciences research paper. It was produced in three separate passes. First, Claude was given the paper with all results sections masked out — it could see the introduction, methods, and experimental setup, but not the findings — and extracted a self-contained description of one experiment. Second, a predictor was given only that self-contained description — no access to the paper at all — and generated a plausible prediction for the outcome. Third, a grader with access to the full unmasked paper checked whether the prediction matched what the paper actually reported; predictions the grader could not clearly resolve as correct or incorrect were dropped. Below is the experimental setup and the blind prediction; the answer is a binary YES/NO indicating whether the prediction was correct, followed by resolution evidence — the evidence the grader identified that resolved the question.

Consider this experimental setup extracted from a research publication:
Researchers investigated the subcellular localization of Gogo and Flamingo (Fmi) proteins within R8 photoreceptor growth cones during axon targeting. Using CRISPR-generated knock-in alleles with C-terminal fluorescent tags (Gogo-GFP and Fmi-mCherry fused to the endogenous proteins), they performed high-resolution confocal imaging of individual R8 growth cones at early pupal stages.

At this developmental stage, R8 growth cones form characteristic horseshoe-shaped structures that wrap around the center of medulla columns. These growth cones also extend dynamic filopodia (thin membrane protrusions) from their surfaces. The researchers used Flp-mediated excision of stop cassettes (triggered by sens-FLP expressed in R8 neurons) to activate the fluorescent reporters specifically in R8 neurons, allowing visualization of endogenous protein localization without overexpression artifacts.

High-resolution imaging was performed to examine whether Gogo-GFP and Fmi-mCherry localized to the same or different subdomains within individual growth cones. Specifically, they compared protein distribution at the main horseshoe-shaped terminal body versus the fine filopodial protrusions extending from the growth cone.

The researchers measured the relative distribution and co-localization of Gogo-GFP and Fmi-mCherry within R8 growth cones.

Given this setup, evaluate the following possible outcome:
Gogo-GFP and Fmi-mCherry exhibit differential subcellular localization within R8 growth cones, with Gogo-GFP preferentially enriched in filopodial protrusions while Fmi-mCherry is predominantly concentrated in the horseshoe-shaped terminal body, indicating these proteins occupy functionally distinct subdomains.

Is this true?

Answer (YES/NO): NO